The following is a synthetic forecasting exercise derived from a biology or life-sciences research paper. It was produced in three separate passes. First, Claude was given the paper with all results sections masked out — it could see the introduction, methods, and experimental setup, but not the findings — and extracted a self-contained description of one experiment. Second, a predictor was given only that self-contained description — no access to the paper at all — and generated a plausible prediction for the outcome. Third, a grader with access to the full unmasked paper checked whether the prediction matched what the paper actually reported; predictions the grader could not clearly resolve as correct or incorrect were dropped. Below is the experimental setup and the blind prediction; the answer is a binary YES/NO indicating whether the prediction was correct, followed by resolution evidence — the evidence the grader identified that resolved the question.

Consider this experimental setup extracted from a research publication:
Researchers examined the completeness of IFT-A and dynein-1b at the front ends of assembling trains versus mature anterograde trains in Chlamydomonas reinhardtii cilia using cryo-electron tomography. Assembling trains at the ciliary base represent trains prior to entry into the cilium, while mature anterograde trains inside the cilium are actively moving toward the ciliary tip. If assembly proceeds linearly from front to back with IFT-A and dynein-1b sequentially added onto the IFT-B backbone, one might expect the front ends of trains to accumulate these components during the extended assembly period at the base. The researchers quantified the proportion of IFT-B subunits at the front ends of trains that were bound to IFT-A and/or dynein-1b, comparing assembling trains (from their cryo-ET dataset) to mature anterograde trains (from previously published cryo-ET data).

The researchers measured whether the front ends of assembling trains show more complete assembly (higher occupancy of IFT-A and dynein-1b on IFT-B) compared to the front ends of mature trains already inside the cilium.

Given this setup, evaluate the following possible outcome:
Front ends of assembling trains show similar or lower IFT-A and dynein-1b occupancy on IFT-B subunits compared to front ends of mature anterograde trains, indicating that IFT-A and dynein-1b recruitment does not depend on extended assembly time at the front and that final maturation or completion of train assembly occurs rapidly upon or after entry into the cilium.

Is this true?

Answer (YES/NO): YES